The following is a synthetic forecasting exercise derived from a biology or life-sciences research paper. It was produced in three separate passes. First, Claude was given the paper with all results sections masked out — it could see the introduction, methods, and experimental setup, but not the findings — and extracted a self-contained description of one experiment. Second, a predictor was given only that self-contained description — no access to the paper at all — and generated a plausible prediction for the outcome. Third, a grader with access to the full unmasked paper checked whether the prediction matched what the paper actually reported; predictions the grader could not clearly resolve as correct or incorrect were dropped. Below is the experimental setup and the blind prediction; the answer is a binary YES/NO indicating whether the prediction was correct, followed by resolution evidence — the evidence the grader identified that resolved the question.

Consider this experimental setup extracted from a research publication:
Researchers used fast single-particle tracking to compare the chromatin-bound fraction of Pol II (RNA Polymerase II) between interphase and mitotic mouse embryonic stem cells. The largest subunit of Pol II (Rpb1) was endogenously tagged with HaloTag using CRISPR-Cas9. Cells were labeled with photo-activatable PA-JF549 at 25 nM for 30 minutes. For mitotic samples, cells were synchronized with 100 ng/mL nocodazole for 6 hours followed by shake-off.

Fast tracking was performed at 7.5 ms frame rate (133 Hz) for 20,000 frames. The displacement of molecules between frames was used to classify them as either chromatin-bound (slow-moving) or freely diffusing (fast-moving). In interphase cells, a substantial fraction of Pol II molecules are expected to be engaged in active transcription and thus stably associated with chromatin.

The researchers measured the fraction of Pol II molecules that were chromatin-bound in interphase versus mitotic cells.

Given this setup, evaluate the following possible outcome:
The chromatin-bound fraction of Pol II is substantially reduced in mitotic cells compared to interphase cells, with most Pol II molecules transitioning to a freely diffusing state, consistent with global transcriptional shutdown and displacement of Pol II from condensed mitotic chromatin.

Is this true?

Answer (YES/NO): NO